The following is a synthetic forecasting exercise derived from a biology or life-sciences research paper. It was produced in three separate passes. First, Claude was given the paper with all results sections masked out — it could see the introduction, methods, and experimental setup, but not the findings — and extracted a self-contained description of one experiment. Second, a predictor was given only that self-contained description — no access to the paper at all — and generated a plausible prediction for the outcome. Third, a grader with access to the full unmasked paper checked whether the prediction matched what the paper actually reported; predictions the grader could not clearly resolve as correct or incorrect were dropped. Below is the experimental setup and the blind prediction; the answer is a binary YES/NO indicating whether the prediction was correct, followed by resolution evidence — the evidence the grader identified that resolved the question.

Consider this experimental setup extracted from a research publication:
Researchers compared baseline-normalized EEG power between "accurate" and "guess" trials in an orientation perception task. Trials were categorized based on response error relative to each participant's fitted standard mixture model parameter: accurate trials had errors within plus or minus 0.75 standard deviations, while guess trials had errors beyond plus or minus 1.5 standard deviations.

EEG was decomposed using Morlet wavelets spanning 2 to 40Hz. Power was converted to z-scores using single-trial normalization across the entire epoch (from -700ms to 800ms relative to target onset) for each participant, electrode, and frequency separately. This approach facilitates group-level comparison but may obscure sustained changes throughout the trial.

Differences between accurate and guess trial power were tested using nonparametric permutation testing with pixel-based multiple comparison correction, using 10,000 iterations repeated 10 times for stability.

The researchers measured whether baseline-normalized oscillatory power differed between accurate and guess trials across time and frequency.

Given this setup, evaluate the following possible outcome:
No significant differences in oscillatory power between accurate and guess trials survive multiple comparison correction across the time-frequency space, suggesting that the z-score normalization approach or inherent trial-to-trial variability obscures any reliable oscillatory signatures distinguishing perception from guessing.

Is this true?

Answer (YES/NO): NO